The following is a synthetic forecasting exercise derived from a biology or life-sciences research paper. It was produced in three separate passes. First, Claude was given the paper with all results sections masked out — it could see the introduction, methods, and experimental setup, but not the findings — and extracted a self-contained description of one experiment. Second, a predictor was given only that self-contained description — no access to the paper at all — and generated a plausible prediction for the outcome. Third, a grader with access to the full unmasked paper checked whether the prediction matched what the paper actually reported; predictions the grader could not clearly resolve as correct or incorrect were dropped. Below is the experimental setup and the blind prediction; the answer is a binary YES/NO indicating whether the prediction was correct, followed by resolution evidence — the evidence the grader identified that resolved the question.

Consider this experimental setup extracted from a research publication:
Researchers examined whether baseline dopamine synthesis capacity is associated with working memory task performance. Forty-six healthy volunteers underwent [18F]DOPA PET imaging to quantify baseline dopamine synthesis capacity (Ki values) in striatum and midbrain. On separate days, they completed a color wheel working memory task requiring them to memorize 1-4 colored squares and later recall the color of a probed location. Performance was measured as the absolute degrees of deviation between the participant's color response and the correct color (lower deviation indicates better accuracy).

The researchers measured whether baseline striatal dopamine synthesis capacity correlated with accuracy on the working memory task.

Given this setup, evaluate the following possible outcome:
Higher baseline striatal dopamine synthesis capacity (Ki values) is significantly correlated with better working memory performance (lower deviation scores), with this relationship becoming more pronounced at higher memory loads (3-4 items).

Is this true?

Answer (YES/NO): NO